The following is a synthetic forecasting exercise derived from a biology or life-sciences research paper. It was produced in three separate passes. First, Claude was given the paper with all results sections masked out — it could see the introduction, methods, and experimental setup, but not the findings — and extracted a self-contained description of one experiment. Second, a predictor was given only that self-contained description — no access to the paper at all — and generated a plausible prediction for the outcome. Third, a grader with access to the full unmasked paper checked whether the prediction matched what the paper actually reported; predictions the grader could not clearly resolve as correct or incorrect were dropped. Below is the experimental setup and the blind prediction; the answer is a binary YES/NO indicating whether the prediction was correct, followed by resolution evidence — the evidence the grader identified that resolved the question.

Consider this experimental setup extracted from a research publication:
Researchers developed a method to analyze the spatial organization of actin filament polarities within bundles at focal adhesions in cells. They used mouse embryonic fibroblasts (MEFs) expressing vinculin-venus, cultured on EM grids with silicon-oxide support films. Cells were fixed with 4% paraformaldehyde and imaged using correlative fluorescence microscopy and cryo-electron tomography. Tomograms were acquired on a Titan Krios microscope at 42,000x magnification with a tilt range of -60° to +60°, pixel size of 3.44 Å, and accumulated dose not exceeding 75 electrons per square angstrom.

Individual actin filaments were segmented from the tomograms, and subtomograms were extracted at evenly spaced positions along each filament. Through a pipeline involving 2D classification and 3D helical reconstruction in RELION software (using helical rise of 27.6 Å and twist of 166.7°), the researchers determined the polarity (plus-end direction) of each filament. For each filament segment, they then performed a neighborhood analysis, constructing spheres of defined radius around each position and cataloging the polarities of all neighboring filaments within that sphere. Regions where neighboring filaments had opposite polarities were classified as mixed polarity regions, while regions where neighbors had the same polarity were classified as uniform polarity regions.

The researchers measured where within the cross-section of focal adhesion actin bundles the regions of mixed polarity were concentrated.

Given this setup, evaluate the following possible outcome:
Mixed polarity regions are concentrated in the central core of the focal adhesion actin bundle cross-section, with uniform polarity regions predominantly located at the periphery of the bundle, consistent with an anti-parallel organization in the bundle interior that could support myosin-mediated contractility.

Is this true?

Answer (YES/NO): NO